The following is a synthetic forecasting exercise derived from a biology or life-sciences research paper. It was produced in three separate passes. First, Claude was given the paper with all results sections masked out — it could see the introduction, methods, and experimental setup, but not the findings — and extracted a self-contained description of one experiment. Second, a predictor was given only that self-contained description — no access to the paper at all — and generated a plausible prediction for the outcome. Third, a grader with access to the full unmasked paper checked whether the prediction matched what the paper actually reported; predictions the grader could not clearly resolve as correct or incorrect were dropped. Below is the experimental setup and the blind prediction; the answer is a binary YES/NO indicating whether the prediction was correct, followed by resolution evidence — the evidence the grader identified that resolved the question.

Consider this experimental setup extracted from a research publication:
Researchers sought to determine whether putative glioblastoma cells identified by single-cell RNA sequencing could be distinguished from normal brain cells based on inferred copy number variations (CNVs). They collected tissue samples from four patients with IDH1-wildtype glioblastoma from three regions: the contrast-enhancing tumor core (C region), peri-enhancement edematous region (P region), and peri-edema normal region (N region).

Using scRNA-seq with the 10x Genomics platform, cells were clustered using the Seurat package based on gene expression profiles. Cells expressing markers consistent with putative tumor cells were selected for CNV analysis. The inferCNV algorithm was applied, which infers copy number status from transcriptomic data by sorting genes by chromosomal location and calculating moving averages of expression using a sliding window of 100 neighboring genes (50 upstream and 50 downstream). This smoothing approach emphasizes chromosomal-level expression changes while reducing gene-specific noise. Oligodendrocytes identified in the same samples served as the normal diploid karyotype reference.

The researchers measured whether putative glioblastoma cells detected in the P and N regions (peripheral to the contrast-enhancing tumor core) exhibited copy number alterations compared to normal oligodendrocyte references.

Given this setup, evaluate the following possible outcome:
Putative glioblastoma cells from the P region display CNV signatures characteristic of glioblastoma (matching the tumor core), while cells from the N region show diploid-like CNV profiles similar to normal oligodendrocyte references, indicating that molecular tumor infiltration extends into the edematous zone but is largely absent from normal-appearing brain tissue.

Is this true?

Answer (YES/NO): NO